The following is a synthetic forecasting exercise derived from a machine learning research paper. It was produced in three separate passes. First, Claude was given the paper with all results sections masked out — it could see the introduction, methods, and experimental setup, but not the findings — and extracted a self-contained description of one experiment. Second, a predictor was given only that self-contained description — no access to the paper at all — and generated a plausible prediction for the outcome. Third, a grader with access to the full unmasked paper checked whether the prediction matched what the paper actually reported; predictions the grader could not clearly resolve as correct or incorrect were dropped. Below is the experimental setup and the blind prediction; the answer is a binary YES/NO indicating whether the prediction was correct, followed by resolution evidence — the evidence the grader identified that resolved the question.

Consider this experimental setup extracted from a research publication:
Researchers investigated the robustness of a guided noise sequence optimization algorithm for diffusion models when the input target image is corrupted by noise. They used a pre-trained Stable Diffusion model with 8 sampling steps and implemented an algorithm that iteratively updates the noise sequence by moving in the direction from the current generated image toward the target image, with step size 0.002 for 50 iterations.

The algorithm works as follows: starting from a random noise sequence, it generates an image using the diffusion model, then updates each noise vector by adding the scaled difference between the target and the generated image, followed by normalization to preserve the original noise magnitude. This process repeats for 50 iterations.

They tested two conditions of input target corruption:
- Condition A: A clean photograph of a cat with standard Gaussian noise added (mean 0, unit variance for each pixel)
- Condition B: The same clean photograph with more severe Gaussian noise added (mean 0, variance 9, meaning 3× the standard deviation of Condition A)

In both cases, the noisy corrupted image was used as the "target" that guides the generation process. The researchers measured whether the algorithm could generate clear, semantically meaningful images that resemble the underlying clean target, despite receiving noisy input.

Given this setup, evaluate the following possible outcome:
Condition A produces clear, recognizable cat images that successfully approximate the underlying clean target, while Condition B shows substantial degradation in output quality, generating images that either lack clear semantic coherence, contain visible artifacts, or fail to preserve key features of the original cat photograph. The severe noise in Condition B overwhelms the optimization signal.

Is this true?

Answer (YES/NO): NO